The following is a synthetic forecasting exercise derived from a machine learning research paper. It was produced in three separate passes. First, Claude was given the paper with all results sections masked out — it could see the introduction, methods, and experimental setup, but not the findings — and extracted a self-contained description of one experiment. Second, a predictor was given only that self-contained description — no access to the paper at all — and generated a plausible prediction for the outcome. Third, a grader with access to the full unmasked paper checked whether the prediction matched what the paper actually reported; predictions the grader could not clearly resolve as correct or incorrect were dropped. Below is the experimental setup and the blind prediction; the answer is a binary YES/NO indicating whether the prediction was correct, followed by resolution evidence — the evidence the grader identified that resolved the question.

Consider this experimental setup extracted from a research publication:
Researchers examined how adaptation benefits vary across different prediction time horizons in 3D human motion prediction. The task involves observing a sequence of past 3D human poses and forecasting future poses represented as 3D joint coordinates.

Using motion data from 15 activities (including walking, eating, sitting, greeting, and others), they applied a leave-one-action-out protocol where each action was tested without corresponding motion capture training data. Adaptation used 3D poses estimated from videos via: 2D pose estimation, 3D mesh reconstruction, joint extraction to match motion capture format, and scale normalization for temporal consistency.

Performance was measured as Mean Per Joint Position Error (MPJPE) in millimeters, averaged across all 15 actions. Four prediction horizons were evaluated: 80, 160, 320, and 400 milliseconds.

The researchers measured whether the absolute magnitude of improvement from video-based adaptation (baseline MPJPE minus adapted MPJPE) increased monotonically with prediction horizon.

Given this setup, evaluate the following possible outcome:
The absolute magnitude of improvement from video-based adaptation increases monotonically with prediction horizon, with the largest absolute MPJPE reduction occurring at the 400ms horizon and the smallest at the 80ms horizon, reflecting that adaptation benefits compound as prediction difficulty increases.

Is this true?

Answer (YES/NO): YES